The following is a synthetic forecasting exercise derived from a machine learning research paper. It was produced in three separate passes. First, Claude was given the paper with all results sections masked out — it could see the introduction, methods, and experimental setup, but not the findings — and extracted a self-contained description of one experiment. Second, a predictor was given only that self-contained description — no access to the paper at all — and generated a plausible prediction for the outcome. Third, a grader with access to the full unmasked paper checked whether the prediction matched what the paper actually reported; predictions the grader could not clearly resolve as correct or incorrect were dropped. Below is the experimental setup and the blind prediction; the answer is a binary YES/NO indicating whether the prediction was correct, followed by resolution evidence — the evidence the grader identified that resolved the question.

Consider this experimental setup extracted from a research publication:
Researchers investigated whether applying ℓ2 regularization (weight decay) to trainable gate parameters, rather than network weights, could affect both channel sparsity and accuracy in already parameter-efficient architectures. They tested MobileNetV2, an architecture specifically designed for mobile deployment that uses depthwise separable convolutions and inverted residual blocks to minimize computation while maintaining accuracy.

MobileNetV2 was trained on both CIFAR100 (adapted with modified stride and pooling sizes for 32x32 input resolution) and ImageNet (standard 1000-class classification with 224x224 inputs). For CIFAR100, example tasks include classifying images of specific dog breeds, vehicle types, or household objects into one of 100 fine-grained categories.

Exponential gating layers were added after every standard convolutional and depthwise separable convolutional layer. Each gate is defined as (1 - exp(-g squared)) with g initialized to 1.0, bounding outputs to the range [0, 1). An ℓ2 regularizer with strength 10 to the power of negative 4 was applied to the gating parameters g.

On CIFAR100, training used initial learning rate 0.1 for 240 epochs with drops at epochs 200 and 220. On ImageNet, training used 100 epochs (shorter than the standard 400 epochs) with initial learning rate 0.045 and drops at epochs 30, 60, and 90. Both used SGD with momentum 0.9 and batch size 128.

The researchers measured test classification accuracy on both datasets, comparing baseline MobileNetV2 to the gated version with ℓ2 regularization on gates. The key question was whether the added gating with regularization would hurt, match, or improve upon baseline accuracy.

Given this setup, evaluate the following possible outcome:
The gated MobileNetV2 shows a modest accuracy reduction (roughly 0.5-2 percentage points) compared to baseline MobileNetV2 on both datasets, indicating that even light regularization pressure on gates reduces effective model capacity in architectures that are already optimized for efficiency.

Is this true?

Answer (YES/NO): NO